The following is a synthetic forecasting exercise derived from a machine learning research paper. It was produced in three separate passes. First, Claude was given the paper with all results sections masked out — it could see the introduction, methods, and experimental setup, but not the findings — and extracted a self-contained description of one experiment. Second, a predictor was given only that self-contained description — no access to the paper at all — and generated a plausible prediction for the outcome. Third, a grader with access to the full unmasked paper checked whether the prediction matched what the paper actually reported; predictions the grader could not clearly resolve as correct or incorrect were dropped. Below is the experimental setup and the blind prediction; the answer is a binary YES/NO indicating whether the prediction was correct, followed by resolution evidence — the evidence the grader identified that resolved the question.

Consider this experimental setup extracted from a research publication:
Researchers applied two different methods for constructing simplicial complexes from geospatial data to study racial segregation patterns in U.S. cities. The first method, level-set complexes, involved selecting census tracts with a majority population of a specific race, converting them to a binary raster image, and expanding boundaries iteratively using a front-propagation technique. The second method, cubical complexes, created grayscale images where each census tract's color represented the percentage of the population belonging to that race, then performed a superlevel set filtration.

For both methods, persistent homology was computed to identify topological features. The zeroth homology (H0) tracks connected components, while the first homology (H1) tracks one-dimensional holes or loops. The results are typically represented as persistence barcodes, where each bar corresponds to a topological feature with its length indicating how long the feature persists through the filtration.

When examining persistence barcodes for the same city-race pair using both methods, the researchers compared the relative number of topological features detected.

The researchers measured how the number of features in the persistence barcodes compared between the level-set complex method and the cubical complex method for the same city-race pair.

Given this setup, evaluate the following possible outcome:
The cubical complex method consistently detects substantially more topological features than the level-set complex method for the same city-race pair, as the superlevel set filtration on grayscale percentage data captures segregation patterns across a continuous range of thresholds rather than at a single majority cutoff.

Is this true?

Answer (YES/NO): YES